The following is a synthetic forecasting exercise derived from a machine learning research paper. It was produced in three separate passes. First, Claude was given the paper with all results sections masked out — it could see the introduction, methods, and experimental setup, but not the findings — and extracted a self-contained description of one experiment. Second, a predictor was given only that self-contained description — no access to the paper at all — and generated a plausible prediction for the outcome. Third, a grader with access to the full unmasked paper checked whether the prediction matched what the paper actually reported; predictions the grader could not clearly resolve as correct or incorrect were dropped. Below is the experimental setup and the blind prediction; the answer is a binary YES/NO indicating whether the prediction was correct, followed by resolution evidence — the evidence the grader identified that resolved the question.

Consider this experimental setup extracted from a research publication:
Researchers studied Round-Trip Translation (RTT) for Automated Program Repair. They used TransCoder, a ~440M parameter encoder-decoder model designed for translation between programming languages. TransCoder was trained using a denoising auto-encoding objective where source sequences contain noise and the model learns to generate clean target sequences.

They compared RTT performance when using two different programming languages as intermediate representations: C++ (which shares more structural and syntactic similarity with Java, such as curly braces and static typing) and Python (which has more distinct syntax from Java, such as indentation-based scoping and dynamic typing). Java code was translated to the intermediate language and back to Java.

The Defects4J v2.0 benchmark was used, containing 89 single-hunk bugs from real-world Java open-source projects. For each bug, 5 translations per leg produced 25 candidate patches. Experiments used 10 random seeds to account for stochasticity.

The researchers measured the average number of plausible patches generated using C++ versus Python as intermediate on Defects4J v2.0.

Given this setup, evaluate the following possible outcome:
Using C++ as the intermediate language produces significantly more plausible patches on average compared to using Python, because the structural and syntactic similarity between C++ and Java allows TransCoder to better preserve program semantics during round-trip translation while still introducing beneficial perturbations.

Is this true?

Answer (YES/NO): YES